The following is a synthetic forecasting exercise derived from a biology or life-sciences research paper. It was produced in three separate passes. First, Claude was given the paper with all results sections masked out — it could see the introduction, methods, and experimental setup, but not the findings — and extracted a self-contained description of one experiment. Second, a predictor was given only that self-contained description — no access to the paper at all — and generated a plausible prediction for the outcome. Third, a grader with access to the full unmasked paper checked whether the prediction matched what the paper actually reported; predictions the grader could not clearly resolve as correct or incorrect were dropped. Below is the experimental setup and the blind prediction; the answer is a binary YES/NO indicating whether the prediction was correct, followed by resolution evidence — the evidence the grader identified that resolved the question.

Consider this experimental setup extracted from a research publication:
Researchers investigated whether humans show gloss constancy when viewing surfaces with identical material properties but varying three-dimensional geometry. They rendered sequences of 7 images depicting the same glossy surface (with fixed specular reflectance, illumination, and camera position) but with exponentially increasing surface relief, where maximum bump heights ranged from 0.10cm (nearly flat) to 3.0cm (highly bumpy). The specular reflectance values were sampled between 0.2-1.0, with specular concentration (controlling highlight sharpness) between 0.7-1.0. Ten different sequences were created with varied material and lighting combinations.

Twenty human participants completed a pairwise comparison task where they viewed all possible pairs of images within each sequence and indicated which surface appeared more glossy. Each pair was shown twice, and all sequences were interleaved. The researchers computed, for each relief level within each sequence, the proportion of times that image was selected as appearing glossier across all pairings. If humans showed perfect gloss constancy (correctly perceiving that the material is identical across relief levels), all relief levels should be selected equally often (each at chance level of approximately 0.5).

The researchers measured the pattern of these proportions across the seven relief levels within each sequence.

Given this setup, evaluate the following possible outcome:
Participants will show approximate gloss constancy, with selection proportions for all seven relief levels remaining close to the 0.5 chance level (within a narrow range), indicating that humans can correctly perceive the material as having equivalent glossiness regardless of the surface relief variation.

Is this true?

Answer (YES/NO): NO